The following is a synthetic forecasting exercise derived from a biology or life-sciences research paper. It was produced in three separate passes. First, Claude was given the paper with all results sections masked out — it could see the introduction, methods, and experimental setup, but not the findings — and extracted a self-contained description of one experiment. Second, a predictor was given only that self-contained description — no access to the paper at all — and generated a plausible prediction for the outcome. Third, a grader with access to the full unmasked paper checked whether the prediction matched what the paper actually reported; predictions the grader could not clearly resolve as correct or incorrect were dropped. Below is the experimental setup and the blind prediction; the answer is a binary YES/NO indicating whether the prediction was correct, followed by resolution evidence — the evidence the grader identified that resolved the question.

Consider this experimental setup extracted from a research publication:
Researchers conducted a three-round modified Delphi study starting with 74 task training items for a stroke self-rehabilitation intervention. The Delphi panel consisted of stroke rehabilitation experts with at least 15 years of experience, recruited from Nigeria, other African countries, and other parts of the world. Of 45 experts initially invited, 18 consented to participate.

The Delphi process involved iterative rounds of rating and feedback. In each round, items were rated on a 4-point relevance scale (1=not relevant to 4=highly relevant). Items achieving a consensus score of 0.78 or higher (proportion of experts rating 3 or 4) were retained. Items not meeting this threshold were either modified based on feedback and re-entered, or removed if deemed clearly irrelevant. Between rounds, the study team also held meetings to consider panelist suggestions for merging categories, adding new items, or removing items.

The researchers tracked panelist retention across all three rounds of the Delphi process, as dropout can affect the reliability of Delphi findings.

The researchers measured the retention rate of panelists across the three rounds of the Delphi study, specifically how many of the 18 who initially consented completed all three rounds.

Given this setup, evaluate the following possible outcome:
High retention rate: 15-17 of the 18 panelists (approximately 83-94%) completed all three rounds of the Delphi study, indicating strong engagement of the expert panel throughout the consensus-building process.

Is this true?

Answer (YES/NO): NO